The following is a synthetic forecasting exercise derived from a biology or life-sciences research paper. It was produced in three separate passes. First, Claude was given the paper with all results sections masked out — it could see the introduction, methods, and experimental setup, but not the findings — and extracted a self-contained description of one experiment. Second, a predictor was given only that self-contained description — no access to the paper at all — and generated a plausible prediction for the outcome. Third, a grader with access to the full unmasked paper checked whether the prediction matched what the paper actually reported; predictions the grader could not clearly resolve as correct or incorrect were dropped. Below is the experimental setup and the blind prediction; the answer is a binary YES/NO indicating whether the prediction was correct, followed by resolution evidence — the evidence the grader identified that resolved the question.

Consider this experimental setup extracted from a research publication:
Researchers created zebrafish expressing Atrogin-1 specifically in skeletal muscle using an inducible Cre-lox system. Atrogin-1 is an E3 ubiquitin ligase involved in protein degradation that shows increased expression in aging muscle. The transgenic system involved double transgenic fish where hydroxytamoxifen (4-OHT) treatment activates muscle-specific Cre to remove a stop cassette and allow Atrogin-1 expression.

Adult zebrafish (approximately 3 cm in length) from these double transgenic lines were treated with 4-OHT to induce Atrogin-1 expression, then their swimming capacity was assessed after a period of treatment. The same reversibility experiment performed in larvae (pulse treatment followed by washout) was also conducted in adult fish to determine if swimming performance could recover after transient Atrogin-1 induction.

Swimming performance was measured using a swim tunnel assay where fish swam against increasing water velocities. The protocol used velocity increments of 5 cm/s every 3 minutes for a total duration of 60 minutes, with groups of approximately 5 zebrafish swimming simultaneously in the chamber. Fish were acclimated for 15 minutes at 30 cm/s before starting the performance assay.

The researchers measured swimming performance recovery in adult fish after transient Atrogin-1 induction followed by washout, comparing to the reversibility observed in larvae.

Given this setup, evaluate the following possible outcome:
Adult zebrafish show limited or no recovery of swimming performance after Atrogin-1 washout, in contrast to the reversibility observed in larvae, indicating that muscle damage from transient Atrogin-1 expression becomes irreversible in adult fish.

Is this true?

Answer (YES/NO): YES